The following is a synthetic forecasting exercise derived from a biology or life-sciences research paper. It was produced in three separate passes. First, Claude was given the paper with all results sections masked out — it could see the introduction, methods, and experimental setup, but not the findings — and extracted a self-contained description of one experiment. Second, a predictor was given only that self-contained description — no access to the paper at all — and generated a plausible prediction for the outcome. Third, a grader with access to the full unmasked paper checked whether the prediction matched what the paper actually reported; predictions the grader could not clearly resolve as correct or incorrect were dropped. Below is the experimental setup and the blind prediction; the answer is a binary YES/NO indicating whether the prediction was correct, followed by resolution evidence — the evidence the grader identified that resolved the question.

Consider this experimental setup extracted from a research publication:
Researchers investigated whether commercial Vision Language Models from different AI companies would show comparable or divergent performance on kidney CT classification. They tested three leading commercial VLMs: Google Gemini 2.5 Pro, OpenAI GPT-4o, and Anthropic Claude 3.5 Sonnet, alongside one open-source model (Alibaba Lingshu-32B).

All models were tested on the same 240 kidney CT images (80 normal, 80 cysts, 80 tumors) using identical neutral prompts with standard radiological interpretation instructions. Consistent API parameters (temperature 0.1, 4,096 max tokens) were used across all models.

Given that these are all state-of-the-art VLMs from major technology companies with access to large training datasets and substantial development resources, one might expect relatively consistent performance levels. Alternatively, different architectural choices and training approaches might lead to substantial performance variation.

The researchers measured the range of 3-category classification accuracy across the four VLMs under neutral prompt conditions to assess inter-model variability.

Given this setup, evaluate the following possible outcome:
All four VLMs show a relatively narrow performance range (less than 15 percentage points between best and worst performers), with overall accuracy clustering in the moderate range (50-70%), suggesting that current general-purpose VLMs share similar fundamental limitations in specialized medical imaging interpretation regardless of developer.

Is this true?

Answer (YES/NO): NO